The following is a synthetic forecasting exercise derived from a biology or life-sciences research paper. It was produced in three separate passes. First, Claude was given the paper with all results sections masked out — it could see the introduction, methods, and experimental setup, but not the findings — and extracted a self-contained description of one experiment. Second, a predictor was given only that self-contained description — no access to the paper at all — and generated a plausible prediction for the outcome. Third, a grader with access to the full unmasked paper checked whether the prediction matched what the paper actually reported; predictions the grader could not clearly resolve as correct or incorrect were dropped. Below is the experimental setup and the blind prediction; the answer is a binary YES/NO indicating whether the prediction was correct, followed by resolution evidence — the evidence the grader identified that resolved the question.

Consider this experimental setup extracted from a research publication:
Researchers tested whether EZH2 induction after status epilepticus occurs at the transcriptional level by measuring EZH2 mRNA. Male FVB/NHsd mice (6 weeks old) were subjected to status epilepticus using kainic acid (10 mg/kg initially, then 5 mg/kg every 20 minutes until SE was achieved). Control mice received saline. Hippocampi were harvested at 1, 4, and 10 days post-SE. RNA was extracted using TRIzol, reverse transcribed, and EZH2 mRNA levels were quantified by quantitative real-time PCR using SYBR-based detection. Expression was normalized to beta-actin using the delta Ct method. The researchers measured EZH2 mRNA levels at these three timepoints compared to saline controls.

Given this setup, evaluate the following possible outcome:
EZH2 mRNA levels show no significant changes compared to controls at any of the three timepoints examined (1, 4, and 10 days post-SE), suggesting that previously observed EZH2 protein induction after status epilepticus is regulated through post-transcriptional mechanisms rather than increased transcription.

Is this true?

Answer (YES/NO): NO